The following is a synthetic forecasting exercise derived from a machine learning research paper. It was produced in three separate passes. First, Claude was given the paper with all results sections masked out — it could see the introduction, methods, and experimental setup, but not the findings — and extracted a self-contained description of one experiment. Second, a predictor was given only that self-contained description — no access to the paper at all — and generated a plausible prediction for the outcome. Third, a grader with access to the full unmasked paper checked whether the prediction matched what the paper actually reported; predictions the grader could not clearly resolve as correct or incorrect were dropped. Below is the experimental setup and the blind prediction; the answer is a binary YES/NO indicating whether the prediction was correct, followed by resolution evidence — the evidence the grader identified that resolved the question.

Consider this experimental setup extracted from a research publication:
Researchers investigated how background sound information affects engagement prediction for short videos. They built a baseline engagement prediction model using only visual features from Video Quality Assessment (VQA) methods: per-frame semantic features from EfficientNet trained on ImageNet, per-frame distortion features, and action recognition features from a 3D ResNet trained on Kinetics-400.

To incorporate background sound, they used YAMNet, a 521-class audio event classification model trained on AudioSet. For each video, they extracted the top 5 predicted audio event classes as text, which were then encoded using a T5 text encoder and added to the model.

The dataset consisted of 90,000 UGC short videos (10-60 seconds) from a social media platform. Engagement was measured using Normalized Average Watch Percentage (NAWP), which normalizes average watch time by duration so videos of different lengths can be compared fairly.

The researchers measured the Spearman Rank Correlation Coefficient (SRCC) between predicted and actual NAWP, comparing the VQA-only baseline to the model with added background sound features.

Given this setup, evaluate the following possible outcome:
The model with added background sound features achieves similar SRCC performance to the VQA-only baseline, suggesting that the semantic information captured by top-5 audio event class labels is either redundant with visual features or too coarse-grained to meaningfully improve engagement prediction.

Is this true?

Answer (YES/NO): NO